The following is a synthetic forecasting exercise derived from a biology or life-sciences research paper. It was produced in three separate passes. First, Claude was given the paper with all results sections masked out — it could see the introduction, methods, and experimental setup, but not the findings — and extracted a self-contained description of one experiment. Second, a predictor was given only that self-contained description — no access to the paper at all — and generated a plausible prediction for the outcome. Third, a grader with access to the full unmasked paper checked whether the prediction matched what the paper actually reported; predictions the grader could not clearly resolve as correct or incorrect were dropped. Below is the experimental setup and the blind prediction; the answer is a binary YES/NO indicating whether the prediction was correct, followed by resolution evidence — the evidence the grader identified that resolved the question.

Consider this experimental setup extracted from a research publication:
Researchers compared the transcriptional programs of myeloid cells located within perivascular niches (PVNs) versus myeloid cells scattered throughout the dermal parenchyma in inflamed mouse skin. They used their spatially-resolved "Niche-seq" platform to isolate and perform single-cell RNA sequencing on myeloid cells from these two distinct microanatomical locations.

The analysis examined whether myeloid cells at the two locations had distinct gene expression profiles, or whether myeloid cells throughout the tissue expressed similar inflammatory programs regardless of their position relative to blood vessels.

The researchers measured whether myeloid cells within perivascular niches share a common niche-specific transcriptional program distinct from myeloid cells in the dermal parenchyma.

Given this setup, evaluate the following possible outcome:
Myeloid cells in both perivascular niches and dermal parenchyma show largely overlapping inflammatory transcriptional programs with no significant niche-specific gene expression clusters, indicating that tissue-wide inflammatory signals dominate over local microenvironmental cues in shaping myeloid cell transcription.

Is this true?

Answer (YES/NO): NO